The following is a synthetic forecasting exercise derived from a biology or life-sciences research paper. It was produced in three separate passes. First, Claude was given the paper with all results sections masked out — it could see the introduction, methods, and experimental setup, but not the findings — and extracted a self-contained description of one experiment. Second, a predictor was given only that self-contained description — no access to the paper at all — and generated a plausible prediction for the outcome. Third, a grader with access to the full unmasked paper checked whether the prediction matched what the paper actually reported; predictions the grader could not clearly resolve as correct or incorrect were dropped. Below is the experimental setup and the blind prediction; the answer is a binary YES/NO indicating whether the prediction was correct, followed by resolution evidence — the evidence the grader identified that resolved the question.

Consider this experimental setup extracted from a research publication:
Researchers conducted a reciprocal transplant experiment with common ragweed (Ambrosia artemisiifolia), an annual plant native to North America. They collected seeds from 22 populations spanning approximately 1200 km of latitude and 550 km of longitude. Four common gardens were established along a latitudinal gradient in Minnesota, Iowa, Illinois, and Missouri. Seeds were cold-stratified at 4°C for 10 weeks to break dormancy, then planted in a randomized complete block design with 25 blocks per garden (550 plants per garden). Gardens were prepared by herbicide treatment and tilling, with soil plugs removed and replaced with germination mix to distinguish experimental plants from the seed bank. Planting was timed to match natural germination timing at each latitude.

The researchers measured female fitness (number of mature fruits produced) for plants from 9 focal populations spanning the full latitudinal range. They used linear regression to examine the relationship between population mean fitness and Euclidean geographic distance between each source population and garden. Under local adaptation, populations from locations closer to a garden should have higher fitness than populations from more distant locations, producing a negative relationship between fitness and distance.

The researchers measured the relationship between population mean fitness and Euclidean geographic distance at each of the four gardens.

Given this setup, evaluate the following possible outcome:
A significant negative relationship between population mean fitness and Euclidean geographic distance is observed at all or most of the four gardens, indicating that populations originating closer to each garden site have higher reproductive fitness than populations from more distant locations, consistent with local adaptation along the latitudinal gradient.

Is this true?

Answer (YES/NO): NO